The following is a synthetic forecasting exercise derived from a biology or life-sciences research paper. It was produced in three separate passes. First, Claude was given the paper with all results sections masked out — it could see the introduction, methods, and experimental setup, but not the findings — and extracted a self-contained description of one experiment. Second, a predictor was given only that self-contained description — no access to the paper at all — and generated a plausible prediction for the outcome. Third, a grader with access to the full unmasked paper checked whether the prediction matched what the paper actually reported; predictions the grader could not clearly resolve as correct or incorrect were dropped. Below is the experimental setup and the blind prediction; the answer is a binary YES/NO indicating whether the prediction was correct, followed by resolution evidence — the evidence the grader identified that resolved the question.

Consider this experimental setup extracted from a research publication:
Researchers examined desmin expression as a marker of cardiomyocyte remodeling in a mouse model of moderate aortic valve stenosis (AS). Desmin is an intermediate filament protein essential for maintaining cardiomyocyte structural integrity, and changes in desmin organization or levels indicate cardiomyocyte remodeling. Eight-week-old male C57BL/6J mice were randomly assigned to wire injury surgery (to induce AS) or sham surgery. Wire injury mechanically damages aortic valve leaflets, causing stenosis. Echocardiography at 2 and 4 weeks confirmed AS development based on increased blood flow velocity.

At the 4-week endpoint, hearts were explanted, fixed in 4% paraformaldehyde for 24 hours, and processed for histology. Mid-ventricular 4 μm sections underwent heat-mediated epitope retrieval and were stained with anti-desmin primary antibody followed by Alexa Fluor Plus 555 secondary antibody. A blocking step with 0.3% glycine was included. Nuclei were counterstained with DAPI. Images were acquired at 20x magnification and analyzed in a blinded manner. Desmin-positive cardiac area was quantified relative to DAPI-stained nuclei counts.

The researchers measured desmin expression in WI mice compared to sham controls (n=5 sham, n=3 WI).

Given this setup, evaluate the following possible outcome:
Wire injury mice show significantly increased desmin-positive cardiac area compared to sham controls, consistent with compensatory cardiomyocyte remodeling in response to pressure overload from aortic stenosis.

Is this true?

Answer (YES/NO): NO